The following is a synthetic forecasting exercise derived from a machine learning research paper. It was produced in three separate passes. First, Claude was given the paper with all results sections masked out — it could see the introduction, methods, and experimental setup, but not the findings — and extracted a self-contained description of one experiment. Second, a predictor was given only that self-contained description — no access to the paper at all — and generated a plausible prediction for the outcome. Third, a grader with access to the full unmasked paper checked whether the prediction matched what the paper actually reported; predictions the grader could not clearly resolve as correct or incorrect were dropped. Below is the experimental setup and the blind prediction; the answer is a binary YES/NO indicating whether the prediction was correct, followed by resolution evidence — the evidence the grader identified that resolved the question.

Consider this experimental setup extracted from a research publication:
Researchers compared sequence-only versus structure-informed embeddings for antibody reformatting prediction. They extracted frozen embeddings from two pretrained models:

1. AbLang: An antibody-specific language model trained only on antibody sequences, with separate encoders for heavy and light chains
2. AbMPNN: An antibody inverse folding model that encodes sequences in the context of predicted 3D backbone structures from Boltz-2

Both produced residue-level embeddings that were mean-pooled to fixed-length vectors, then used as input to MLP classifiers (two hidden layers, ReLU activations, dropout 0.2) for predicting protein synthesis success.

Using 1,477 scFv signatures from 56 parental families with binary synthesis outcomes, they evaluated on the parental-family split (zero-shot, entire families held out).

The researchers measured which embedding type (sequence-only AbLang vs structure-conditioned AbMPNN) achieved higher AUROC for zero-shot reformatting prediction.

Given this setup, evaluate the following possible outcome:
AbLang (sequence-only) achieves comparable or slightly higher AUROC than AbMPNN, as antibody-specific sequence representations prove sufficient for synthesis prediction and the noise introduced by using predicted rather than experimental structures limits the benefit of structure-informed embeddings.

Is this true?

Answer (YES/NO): YES